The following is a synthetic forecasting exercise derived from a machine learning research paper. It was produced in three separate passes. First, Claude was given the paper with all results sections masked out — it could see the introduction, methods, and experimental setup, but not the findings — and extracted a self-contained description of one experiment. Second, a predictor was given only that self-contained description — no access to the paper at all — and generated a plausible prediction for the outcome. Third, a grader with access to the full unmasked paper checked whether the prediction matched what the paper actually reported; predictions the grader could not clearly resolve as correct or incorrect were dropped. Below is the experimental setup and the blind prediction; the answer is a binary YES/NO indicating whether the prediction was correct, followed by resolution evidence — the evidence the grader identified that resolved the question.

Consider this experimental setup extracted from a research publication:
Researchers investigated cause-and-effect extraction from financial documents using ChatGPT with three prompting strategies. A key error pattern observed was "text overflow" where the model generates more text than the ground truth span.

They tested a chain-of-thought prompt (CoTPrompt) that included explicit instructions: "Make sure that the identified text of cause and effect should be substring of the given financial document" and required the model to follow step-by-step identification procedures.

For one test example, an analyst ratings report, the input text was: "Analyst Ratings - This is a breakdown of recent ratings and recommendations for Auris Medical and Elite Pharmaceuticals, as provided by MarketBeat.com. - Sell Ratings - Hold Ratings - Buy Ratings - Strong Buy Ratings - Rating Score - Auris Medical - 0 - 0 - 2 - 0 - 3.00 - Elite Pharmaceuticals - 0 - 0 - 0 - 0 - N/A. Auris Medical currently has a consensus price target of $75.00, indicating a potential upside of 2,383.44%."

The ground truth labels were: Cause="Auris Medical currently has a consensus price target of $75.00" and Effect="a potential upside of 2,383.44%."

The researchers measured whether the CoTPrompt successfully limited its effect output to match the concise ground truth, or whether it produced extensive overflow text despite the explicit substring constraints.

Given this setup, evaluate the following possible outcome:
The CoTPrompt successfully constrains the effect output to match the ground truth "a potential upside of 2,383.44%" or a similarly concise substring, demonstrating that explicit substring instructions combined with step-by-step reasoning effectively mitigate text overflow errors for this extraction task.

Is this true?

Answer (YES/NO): NO